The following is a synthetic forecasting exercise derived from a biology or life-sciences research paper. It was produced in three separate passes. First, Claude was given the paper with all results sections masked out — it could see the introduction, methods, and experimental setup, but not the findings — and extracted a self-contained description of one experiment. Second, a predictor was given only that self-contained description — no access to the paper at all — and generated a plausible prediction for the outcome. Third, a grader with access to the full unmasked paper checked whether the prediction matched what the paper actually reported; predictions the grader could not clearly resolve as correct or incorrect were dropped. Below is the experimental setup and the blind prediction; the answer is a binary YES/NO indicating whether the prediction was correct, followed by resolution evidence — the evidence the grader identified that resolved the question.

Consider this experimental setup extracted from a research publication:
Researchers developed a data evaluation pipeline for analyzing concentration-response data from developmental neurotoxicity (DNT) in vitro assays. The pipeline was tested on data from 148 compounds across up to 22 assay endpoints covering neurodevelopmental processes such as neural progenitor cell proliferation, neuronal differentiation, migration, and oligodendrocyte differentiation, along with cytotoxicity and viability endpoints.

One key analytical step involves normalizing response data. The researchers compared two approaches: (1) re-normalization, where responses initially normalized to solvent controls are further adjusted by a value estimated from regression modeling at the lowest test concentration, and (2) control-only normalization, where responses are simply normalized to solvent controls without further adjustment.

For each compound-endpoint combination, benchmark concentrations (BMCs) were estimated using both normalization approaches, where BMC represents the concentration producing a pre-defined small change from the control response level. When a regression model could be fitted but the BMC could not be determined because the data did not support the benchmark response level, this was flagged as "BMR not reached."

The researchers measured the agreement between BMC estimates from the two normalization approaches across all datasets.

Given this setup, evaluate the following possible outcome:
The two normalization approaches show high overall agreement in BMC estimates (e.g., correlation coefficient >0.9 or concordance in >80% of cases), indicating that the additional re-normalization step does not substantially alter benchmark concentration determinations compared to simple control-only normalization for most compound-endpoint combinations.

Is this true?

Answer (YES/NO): NO